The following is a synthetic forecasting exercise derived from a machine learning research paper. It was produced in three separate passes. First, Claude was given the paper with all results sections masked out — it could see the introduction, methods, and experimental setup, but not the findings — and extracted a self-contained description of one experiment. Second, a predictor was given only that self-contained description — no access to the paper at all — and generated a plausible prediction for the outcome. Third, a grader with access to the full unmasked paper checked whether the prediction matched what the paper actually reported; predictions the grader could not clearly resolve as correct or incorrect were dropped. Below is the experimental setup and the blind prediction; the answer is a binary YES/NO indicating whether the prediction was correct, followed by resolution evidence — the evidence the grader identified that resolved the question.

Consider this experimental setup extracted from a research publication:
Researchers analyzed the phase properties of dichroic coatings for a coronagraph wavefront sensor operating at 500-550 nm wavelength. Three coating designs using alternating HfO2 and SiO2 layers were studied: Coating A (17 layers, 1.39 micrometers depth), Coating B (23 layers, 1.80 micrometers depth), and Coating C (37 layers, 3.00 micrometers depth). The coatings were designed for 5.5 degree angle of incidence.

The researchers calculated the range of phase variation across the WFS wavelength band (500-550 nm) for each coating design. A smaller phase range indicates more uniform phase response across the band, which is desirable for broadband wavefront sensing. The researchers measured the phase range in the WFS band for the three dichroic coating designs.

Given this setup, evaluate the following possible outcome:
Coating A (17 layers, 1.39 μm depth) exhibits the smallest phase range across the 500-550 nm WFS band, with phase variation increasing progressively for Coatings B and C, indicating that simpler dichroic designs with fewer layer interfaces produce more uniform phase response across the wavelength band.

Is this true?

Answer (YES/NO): YES